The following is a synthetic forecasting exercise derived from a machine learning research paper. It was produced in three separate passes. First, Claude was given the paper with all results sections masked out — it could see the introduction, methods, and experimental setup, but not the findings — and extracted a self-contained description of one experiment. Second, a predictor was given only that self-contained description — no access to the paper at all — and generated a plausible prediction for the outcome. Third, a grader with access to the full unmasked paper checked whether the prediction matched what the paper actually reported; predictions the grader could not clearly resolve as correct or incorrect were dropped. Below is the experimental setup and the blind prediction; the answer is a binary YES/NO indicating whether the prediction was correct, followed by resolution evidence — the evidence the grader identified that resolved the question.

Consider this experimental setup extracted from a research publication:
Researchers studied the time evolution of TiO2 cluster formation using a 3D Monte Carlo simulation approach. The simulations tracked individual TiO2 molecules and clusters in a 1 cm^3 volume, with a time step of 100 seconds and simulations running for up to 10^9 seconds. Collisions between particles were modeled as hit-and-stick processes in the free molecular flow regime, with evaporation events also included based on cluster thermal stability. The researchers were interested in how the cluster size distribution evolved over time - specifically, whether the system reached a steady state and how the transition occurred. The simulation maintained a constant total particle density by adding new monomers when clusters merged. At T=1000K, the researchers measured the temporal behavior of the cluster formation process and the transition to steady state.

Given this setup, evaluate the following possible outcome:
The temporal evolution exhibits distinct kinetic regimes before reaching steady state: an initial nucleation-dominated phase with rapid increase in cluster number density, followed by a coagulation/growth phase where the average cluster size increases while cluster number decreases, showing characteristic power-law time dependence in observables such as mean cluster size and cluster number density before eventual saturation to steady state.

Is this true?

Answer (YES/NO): NO